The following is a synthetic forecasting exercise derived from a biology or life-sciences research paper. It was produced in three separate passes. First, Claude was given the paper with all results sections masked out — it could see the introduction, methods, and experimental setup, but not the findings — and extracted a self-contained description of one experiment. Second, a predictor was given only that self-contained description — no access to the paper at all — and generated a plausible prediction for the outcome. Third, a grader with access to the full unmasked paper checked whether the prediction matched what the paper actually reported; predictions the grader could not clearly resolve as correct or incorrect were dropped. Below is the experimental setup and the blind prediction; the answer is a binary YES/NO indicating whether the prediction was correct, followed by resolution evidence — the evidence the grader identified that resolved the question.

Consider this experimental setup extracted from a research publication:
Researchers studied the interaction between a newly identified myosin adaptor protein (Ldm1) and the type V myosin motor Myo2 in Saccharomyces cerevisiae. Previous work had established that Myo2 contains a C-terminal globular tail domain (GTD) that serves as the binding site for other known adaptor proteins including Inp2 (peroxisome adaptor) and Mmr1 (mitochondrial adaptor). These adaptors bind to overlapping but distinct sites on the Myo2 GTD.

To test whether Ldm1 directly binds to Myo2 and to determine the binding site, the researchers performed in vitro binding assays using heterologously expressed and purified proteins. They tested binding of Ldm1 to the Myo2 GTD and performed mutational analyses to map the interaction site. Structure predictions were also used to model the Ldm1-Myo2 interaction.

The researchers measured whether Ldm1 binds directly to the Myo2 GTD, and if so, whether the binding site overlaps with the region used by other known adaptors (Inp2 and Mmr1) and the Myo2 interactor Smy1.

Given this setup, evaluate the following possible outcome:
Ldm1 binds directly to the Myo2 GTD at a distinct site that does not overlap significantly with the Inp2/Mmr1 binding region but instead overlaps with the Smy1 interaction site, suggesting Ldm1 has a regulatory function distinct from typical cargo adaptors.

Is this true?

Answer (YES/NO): NO